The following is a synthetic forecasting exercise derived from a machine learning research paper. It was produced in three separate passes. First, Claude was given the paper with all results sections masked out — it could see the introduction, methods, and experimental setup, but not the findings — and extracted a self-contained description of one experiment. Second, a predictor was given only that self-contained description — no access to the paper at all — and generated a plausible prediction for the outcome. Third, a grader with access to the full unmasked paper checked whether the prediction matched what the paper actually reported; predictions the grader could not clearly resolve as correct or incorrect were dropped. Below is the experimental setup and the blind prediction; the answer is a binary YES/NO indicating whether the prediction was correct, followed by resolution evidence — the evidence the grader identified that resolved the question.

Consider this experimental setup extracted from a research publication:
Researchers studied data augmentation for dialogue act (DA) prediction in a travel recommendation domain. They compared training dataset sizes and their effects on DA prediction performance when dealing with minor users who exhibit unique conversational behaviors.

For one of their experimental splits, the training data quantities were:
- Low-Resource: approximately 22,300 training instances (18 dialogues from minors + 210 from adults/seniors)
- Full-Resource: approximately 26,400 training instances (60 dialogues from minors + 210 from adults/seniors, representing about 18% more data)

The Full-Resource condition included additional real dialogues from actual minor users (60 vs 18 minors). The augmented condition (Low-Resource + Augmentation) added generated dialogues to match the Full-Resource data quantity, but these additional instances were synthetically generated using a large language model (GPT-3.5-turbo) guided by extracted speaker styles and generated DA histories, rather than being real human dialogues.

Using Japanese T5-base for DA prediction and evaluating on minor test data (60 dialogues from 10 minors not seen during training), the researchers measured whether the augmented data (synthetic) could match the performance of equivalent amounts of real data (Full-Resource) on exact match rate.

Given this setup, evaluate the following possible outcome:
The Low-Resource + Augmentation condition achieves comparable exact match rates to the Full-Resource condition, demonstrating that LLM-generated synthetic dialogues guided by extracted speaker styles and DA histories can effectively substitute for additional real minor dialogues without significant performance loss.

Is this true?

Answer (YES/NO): NO